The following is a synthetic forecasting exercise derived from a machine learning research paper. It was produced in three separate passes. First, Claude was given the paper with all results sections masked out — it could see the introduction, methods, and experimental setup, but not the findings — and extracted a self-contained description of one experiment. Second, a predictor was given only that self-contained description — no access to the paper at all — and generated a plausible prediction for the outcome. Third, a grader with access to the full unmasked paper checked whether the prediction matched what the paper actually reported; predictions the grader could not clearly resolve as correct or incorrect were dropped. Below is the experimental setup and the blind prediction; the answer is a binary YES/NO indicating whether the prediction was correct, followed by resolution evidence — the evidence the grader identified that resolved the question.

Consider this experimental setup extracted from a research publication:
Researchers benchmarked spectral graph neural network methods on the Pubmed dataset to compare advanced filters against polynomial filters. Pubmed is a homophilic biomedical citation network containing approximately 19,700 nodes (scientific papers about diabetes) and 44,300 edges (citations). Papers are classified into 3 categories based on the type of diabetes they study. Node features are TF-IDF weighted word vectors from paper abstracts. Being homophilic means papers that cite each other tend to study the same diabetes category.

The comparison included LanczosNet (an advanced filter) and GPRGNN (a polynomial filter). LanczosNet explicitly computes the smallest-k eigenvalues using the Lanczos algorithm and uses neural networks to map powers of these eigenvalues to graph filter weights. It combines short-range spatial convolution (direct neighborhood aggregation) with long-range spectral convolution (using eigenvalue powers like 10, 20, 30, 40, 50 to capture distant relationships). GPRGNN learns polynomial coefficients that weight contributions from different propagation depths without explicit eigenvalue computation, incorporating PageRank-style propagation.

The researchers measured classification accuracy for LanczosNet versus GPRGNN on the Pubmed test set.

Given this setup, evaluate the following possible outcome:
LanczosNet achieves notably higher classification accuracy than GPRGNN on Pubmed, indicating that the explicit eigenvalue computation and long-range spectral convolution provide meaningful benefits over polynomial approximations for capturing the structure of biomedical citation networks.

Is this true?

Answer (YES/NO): NO